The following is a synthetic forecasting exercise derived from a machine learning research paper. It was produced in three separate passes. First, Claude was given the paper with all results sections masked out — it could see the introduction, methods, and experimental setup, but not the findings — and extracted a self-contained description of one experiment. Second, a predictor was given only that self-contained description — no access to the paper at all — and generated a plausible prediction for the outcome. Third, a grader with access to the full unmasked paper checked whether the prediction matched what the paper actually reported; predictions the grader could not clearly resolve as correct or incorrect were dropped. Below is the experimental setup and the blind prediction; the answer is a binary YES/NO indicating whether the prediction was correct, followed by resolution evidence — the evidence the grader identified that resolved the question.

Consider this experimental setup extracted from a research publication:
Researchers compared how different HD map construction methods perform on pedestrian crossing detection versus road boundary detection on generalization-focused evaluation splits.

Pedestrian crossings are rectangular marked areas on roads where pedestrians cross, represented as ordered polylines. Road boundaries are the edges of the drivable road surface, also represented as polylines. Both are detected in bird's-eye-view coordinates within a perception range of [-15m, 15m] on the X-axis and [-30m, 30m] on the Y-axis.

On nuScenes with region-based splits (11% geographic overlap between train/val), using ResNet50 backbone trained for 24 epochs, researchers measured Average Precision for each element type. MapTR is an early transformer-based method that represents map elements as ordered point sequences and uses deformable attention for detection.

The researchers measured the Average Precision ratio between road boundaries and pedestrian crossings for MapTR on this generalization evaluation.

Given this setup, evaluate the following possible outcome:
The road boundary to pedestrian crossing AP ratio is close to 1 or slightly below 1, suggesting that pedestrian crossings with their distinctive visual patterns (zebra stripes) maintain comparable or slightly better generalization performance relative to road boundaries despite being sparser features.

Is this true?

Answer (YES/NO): NO